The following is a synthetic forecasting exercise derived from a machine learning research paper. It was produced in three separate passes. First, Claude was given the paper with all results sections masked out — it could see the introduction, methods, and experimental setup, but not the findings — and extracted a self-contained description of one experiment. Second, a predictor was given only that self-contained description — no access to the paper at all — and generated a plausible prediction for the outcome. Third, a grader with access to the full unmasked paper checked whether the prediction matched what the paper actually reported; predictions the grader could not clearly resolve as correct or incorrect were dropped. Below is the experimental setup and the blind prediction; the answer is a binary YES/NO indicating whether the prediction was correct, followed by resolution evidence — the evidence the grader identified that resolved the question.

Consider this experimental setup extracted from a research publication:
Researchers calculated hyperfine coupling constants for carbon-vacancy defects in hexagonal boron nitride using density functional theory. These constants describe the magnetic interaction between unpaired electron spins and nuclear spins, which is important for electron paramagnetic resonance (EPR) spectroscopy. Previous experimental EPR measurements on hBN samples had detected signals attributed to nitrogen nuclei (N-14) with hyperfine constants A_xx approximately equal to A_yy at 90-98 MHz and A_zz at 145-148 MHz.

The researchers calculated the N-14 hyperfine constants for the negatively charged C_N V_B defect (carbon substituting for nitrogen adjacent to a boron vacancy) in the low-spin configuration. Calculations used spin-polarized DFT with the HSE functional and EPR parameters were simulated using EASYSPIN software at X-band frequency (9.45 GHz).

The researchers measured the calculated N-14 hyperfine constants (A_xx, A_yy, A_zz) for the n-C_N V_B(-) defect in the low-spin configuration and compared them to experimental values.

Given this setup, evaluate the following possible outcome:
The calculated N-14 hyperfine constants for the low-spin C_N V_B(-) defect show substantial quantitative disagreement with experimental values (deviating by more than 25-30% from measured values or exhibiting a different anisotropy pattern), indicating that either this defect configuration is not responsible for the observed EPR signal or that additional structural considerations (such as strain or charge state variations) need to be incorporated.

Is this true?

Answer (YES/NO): NO